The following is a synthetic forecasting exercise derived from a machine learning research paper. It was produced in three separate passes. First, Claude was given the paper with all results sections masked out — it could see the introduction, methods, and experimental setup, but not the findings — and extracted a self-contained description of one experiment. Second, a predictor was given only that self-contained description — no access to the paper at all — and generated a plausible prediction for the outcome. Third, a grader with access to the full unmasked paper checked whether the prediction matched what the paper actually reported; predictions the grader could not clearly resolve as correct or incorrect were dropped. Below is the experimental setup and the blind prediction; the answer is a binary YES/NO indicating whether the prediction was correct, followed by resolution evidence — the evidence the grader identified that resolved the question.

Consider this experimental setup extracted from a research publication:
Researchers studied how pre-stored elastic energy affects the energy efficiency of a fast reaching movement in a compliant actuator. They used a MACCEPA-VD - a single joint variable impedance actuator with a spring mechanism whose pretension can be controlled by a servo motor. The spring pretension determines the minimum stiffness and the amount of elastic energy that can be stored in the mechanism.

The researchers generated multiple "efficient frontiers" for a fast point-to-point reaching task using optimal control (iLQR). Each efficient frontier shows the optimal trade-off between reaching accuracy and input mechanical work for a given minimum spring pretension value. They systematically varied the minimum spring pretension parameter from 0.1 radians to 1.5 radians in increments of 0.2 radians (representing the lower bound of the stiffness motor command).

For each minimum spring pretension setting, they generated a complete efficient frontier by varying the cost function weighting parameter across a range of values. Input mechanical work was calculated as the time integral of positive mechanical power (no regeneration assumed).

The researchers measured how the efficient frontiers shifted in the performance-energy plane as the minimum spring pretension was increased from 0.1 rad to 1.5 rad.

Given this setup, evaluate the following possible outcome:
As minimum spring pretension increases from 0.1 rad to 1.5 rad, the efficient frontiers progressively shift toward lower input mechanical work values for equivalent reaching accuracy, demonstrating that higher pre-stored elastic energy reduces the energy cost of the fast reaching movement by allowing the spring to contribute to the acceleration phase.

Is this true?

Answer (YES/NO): YES